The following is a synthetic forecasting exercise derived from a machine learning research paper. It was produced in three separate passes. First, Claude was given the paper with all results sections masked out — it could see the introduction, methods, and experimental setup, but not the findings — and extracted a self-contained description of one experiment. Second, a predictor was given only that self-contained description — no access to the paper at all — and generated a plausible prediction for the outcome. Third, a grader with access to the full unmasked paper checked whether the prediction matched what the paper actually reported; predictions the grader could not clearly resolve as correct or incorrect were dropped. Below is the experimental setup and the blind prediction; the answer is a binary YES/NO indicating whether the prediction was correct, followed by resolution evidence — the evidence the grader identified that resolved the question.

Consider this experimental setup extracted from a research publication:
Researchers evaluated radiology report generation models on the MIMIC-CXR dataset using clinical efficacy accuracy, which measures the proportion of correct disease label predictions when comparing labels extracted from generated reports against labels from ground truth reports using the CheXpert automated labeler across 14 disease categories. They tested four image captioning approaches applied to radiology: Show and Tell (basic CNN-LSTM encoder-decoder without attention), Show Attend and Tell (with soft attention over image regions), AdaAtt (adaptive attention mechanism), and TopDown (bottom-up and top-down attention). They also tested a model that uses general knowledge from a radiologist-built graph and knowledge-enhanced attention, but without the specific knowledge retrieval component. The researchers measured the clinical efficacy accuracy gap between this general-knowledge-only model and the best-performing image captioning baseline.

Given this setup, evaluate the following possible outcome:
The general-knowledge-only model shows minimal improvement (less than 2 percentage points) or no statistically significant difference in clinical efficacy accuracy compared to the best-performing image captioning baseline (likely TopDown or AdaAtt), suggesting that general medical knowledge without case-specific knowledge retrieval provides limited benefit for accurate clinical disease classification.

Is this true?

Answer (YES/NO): NO